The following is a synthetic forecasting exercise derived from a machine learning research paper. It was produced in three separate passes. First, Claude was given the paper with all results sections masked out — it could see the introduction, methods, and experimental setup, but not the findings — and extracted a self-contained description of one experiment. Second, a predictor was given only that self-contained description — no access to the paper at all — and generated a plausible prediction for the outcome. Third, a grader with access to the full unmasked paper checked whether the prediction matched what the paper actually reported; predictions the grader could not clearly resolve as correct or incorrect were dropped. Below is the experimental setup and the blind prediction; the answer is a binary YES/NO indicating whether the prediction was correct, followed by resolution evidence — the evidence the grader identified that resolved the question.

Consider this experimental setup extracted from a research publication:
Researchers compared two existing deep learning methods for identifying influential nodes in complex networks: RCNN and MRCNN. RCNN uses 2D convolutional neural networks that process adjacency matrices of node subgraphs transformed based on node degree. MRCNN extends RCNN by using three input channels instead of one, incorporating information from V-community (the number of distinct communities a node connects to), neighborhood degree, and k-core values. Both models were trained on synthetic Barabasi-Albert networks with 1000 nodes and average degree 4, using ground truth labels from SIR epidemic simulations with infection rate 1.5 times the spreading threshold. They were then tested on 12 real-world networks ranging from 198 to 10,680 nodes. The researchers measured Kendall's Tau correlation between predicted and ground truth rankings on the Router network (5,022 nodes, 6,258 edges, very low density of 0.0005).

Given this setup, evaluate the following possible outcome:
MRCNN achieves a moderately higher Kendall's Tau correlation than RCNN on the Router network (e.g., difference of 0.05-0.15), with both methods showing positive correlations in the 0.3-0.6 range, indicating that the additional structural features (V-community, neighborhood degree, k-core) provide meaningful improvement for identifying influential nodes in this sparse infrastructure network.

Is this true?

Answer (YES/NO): NO